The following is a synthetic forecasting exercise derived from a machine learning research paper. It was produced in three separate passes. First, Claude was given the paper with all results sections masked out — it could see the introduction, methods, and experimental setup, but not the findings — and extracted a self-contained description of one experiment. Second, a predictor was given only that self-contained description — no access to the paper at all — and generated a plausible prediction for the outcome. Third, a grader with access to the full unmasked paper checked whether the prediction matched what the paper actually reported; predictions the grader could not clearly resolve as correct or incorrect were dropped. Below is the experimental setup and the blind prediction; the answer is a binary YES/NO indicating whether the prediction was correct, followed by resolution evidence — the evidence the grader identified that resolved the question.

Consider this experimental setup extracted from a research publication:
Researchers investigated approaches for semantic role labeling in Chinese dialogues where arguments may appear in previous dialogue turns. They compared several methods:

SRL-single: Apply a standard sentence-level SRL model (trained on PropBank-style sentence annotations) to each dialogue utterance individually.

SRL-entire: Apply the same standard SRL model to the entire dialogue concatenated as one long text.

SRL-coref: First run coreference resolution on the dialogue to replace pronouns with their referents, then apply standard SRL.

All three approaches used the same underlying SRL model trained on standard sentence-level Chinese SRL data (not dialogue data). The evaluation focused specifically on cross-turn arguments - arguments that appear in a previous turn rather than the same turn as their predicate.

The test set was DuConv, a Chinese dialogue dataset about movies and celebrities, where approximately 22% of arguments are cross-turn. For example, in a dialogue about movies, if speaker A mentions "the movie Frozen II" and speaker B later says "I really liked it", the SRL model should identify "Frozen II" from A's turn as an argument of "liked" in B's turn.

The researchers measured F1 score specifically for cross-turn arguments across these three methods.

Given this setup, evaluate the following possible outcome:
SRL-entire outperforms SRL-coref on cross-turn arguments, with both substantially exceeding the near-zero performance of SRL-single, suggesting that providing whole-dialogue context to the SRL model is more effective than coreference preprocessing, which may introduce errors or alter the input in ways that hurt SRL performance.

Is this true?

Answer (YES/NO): NO